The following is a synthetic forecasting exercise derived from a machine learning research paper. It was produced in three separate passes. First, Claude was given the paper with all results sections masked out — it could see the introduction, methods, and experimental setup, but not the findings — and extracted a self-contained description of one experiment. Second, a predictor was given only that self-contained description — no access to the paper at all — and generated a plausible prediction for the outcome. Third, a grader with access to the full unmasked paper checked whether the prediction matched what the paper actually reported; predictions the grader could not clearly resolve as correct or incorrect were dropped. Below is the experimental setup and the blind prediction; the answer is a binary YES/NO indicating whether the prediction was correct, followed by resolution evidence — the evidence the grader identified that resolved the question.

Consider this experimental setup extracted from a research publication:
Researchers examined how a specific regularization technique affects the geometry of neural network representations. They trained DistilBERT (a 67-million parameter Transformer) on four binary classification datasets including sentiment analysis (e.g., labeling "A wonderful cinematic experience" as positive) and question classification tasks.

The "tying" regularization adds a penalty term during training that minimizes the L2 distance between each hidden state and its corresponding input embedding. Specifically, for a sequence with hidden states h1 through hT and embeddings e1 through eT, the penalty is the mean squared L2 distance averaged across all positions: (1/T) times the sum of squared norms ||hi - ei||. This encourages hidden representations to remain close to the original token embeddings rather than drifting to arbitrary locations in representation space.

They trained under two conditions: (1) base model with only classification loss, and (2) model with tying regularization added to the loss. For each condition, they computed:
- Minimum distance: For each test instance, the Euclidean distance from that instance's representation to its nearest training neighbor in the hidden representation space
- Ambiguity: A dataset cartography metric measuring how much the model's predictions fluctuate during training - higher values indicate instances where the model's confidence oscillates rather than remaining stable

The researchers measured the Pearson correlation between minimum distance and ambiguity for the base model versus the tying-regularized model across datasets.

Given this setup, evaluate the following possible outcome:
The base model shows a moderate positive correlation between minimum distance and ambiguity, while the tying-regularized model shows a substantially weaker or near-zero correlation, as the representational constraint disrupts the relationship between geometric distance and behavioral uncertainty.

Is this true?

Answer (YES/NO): YES